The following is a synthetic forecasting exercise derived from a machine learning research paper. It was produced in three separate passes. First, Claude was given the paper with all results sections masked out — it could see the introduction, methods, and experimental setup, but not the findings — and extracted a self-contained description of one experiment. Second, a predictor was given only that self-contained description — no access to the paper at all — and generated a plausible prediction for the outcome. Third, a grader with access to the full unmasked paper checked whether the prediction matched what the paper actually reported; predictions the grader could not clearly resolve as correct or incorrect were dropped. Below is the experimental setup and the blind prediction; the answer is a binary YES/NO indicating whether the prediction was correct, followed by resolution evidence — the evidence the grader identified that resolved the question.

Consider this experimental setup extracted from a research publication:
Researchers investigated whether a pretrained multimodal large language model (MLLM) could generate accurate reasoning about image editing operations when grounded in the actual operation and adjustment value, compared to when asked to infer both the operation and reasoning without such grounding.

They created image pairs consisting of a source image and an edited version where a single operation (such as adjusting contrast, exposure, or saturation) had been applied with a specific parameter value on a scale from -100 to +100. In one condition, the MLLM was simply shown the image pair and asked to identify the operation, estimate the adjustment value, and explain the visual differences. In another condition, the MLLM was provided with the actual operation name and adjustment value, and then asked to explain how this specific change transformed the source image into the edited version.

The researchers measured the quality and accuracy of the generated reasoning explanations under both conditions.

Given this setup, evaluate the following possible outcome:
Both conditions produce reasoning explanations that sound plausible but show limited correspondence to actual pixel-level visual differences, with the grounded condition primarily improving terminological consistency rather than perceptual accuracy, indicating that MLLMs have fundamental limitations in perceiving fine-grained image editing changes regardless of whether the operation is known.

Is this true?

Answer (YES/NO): NO